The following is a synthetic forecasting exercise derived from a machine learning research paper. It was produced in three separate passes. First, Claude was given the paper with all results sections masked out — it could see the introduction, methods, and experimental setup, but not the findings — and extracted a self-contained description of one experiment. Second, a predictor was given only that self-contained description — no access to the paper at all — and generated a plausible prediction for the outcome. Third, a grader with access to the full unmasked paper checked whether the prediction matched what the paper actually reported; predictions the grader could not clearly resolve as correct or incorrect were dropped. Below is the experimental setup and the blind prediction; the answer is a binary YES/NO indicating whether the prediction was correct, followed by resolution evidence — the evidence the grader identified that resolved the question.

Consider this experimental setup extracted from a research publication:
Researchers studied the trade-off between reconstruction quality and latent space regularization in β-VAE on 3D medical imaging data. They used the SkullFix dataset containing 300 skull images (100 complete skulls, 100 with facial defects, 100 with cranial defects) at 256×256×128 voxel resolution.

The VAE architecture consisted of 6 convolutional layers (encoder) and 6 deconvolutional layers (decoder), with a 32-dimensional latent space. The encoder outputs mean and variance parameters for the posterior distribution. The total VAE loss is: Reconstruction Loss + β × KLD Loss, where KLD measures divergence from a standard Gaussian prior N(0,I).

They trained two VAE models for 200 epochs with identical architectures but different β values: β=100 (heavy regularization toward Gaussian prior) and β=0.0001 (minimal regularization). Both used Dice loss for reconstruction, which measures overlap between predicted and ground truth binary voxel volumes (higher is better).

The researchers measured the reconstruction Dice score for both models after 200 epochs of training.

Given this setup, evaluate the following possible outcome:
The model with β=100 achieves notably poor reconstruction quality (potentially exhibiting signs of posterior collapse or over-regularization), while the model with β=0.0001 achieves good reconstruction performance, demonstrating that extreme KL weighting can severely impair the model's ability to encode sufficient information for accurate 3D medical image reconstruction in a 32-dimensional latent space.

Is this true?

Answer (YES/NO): YES